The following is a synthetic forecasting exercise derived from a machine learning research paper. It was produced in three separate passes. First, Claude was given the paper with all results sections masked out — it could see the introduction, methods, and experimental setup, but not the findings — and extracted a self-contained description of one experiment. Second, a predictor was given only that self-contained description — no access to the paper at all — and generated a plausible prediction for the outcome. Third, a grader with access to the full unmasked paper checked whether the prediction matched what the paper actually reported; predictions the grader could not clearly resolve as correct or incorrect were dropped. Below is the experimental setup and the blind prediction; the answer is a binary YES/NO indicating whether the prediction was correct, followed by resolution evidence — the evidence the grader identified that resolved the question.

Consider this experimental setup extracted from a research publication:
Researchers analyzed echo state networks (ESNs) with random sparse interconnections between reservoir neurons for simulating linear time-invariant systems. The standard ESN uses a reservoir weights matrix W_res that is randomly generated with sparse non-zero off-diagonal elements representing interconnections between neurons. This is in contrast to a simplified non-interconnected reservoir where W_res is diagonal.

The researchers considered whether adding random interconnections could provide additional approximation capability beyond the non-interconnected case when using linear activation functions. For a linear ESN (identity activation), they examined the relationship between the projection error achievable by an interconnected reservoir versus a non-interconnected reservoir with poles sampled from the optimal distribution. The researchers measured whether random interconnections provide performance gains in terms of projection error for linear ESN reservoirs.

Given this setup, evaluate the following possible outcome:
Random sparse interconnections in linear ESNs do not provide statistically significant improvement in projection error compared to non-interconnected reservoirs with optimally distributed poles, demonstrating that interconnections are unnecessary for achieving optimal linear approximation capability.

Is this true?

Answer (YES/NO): YES